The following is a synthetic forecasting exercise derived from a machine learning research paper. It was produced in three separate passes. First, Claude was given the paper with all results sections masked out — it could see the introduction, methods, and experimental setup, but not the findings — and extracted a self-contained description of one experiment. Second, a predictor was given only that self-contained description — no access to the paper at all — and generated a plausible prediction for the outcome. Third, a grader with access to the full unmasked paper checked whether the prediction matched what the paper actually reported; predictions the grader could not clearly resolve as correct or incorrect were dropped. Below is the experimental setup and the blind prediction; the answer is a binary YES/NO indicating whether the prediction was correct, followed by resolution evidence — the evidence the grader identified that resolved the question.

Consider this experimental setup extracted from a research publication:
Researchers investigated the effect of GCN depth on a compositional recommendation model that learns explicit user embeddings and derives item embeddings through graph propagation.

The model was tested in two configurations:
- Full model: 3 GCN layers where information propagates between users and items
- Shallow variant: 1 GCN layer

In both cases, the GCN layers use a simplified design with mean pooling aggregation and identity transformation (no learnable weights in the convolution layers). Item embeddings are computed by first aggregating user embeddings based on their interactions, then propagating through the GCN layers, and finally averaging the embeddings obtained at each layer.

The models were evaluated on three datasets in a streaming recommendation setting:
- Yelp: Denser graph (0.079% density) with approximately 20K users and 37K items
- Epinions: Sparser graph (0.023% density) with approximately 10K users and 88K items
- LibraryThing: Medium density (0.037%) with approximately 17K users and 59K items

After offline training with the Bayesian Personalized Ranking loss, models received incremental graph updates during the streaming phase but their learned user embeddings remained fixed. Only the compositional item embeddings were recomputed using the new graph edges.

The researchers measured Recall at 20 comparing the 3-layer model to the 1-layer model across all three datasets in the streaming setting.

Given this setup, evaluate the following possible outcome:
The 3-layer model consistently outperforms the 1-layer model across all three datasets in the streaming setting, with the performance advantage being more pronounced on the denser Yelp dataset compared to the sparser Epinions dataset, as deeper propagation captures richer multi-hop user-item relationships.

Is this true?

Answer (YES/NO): NO